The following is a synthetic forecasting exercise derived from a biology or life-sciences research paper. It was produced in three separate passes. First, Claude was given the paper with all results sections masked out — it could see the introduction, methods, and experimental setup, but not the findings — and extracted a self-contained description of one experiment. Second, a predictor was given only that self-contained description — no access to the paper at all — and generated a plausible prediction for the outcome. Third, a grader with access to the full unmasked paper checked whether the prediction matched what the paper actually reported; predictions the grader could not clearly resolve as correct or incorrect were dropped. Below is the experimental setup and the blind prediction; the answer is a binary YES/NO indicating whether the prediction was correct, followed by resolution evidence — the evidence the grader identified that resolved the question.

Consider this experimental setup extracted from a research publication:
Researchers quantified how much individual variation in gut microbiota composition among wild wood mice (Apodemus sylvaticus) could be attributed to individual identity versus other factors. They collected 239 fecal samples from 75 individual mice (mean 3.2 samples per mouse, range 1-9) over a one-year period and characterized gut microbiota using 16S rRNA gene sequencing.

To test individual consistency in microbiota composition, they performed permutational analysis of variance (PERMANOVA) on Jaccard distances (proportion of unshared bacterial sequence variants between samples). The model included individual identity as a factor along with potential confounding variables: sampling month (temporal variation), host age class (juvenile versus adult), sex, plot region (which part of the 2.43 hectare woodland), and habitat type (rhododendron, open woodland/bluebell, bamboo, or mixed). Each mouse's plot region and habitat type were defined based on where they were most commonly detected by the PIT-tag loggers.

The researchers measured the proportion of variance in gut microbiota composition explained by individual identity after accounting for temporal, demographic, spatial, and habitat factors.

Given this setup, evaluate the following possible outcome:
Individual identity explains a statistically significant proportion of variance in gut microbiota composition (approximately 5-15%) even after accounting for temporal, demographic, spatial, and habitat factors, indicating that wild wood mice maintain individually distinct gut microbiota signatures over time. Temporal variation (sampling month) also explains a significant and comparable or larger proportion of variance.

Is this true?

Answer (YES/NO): NO